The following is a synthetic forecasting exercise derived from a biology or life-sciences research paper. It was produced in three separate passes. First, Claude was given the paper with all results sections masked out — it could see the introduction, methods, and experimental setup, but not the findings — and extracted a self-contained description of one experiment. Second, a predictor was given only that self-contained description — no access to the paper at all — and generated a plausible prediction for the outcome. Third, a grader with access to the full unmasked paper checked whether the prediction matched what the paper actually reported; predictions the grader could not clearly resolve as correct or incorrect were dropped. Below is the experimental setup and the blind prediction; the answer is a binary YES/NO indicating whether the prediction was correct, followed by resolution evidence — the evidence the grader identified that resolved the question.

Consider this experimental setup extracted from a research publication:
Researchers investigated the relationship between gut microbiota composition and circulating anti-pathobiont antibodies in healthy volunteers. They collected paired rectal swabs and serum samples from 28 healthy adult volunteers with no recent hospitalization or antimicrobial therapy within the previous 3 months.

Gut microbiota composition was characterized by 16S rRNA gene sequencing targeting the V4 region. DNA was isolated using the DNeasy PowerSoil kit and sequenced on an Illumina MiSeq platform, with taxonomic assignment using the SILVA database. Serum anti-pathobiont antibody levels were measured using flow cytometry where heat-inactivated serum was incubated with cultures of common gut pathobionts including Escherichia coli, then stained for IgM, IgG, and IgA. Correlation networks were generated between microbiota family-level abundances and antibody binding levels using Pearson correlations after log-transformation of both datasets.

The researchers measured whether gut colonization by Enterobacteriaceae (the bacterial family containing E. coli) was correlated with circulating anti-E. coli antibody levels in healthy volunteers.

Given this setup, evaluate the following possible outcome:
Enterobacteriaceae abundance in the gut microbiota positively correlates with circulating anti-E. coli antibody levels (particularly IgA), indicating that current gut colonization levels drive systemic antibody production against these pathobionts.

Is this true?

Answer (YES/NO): NO